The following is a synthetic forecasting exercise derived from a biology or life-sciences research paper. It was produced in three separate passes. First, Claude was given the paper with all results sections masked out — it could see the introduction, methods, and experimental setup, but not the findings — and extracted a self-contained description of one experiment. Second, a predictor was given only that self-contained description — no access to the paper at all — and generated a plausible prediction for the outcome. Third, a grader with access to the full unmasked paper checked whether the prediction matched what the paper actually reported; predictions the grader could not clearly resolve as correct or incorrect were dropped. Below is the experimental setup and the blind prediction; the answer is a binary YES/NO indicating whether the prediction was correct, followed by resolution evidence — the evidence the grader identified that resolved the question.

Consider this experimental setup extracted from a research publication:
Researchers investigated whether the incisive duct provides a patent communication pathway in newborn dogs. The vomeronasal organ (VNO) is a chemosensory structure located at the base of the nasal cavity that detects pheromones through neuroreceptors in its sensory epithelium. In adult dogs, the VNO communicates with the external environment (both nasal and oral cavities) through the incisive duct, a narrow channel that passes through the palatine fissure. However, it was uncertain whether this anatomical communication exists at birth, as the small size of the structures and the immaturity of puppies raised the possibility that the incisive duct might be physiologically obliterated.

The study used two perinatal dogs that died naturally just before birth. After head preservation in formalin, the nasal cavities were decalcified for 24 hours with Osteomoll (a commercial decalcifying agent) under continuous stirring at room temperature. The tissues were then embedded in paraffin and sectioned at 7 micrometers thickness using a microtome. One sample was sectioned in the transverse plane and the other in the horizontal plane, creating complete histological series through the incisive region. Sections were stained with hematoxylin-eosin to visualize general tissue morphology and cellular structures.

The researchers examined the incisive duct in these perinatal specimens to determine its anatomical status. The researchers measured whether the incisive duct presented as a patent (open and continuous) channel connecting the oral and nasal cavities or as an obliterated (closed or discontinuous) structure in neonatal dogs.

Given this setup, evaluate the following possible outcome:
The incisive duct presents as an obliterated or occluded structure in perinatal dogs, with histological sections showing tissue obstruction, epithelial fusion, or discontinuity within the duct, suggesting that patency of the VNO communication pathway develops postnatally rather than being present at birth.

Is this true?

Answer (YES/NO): NO